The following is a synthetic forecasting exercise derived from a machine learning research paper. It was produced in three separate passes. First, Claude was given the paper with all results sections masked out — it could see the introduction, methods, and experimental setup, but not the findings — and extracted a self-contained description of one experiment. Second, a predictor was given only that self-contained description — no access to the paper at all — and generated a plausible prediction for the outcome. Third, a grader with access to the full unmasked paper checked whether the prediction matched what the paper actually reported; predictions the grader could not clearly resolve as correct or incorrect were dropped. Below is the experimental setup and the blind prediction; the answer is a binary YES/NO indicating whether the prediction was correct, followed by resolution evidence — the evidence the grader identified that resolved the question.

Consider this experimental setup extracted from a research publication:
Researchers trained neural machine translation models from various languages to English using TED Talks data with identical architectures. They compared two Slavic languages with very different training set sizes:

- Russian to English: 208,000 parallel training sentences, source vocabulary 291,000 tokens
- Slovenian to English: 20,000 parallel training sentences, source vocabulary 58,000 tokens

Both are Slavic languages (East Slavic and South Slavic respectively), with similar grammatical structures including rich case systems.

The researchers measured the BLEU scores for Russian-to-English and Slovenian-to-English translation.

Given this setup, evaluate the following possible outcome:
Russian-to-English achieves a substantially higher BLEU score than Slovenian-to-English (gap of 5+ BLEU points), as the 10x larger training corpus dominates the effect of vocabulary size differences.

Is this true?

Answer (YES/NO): YES